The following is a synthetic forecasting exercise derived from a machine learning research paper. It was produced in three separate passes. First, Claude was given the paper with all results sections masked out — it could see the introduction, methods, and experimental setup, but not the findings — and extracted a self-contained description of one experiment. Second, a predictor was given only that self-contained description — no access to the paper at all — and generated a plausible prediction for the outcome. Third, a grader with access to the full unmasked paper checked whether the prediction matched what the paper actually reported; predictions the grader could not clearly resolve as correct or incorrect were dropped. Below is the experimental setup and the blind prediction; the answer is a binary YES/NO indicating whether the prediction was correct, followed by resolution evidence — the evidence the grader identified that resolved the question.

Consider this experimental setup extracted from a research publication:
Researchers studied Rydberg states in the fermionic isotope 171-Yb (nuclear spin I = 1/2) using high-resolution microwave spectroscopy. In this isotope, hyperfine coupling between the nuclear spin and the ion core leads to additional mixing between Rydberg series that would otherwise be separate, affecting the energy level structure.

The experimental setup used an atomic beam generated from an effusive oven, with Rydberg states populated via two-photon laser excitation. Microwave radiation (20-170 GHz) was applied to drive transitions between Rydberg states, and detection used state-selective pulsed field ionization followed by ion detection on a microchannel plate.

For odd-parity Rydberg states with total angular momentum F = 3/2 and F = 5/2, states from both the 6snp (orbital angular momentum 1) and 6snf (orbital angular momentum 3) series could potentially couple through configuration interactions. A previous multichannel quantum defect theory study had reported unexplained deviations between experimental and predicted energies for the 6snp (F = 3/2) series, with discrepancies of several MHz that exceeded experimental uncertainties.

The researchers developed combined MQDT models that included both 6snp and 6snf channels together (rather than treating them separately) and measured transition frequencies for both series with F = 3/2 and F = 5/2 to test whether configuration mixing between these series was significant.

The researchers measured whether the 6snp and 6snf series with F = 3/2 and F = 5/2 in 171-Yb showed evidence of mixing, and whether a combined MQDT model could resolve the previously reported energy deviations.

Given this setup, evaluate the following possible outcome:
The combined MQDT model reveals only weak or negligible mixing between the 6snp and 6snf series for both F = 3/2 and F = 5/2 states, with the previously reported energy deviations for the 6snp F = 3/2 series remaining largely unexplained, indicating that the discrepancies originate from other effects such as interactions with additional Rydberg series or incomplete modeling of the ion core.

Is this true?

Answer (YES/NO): NO